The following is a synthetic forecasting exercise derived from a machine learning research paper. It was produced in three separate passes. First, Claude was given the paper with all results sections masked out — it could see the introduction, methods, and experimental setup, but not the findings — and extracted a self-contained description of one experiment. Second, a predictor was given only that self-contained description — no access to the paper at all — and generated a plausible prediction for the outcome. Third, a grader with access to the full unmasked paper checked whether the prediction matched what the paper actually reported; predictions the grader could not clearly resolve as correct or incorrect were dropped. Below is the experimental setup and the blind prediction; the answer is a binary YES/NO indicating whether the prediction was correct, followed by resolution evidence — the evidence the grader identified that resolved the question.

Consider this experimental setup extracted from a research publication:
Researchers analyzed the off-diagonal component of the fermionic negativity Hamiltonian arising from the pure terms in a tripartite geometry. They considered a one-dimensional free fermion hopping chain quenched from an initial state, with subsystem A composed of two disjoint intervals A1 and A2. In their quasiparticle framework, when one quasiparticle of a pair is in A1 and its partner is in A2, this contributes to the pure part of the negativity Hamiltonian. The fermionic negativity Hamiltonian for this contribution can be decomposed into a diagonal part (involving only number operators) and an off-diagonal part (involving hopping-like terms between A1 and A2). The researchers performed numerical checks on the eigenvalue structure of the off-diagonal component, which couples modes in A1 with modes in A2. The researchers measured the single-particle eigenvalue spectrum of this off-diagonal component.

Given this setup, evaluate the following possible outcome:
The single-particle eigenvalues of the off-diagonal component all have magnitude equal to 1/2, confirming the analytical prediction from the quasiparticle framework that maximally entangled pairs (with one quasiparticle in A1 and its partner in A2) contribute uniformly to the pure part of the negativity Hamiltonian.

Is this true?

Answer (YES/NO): NO